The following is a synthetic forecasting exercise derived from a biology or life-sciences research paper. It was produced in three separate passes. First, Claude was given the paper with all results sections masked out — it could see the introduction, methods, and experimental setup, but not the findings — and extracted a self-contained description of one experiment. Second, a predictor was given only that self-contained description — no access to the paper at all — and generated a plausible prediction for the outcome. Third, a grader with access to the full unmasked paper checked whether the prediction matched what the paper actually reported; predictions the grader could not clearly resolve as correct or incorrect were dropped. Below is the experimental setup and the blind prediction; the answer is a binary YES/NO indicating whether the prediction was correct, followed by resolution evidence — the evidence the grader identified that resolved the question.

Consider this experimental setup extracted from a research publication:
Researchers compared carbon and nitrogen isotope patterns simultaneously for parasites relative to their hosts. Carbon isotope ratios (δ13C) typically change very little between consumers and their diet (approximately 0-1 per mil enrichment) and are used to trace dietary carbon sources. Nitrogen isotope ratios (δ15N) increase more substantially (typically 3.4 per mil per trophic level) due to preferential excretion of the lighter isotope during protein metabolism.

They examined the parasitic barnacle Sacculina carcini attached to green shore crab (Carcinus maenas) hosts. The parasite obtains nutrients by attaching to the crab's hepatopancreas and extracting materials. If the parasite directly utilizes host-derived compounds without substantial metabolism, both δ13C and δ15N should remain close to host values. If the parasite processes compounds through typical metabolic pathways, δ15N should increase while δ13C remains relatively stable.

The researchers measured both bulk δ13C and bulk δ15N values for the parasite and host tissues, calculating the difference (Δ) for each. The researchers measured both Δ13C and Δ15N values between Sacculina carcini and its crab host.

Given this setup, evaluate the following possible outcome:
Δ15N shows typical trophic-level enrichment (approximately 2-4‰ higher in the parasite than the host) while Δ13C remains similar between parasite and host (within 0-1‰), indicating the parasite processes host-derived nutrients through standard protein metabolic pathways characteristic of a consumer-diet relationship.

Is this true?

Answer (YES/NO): NO